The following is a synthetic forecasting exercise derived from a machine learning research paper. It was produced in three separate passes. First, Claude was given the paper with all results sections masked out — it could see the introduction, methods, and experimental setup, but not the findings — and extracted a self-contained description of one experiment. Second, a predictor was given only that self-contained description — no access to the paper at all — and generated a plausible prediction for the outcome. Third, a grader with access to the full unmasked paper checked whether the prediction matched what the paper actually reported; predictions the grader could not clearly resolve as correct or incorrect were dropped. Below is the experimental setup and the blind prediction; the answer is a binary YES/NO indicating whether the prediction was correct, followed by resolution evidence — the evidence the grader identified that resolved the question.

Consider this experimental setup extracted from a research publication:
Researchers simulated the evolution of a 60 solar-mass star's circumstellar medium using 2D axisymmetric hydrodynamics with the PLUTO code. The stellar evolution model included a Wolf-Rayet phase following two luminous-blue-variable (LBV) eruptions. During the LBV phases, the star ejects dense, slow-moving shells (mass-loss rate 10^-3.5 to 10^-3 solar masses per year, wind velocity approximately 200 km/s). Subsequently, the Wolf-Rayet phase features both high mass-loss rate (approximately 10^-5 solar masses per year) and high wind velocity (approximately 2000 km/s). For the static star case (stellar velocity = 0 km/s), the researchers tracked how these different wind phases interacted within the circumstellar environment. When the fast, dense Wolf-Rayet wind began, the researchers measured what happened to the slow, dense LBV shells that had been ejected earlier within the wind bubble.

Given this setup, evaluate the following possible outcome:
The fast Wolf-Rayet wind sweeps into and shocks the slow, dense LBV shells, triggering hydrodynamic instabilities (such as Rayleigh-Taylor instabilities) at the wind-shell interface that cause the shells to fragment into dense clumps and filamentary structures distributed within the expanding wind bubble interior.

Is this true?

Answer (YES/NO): YES